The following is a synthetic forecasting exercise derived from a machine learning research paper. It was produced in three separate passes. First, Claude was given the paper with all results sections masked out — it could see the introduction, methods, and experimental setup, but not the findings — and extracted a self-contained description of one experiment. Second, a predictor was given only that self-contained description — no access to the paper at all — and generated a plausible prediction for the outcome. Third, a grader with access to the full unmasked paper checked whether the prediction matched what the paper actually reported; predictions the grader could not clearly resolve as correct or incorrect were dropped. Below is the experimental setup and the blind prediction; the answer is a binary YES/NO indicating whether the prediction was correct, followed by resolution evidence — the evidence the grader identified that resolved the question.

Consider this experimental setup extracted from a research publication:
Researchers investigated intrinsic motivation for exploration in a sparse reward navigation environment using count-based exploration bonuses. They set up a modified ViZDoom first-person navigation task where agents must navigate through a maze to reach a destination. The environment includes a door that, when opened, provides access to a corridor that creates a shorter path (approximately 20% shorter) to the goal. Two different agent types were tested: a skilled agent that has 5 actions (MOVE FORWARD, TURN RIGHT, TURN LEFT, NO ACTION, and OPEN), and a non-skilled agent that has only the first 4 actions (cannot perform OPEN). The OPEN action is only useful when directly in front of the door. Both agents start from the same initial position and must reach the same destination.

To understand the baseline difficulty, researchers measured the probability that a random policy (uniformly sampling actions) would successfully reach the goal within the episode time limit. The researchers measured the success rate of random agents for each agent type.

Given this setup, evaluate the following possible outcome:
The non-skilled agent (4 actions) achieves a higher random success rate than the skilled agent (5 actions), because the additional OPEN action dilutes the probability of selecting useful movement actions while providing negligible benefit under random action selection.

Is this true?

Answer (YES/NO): NO